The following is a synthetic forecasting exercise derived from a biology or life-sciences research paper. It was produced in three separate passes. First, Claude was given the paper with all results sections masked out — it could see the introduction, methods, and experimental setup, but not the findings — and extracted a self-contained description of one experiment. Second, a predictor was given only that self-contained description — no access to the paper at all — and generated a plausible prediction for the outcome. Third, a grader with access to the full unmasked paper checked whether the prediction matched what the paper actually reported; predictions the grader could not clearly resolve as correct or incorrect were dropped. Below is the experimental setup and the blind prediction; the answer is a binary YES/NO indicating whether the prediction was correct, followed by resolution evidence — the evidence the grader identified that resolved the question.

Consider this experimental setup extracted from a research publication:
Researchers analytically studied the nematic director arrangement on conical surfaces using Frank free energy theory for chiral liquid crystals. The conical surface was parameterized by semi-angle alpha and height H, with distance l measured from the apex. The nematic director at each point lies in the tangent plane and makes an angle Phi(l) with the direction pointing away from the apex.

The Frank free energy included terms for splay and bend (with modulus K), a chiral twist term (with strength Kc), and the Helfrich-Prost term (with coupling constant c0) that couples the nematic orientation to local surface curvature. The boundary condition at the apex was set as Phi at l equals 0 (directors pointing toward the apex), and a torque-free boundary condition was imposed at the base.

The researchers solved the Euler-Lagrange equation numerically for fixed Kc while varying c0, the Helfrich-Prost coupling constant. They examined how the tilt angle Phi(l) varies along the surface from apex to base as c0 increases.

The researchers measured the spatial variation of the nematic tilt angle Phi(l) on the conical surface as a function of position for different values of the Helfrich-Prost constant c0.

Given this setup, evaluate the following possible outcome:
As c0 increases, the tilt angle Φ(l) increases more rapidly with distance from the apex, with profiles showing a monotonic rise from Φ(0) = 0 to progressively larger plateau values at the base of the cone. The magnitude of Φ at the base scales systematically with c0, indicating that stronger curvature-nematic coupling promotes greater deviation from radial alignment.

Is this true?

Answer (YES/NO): NO